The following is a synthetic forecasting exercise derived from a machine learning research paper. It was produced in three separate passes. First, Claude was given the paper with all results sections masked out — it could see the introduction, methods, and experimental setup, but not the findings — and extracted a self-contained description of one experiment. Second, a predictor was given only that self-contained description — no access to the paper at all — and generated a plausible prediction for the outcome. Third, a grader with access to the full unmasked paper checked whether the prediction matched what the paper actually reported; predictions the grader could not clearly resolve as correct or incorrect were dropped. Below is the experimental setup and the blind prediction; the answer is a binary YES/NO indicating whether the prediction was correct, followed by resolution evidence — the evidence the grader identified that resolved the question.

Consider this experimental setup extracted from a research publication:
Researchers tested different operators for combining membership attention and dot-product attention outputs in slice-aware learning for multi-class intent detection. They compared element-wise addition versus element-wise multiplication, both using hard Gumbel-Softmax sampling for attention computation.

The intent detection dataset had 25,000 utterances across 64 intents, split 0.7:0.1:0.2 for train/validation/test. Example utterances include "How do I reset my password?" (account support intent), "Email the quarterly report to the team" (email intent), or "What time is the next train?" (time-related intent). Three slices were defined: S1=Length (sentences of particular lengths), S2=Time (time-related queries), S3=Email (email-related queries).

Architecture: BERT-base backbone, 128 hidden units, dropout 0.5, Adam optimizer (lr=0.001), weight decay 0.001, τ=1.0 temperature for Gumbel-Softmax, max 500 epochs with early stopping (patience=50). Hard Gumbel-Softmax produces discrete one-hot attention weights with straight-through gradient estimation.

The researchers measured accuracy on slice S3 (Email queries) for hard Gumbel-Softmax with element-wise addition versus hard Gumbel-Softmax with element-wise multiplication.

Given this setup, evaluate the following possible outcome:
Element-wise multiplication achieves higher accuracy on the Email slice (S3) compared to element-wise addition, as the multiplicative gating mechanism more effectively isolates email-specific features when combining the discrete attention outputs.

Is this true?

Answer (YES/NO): YES